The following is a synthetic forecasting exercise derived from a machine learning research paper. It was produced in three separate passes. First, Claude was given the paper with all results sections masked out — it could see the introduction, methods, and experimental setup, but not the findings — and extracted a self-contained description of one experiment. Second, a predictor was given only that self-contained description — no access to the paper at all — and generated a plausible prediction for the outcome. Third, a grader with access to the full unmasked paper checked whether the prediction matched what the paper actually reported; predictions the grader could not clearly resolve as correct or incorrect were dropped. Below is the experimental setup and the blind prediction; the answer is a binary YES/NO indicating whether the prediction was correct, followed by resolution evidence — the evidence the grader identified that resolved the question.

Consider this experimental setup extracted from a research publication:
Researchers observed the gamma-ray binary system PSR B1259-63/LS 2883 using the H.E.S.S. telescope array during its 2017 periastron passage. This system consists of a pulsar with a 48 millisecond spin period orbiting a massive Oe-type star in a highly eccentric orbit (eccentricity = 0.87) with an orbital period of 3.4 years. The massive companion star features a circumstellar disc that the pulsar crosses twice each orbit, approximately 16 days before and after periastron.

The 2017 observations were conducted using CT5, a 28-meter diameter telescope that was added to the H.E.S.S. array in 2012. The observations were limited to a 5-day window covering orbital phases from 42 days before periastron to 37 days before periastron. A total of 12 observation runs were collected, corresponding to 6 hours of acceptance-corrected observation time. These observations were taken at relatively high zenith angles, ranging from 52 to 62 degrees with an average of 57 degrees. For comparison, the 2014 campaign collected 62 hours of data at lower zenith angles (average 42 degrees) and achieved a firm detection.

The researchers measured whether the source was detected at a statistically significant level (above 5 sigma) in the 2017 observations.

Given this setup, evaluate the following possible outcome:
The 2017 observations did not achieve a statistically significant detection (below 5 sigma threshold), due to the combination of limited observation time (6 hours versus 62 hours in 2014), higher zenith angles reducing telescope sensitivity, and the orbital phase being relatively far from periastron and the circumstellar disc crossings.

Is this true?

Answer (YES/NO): YES